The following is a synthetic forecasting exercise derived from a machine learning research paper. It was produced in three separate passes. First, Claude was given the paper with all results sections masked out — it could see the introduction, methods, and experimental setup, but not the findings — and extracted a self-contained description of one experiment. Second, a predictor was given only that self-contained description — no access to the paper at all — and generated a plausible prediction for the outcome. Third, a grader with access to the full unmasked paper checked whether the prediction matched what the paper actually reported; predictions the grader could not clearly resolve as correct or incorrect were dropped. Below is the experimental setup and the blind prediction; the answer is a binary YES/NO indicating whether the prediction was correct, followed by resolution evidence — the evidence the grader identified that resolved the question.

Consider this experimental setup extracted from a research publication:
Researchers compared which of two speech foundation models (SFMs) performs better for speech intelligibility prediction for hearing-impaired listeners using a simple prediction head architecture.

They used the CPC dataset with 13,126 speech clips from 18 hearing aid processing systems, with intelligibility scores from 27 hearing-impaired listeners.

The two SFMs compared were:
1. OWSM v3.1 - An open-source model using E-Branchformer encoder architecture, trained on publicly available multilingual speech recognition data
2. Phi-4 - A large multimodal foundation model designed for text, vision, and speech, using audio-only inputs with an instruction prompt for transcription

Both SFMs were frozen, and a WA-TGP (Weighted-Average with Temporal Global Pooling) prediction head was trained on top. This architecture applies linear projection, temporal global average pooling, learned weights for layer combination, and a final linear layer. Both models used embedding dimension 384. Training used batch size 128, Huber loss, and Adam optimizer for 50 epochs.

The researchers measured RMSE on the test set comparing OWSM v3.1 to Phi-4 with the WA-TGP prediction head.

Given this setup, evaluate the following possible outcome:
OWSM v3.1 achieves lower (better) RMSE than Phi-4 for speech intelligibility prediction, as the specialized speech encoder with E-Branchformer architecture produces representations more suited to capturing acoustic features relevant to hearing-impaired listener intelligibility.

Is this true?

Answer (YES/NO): NO